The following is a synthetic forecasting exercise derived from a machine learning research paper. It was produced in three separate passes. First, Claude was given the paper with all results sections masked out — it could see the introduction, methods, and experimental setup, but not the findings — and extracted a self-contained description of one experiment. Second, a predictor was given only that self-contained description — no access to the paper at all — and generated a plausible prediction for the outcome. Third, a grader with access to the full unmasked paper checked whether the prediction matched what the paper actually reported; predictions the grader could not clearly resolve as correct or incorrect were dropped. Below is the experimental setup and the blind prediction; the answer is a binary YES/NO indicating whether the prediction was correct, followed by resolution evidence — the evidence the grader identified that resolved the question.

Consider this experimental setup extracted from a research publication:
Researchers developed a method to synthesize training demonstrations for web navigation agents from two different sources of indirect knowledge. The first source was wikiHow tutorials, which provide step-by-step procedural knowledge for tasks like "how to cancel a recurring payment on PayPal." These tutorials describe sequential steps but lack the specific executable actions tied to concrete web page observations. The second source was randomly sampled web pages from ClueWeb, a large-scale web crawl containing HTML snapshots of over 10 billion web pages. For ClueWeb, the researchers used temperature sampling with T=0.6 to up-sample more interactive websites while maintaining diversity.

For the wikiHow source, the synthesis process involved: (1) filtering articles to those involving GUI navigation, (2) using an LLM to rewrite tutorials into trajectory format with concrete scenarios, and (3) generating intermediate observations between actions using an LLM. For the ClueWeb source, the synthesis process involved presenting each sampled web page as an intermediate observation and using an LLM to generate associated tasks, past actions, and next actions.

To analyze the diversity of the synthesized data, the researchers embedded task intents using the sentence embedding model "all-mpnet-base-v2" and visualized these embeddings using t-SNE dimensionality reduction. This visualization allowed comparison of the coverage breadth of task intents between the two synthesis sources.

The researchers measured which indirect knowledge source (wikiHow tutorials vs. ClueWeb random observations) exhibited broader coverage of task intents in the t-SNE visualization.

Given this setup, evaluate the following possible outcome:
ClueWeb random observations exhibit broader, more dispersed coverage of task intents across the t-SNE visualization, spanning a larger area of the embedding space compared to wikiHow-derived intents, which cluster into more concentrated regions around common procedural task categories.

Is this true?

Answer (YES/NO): YES